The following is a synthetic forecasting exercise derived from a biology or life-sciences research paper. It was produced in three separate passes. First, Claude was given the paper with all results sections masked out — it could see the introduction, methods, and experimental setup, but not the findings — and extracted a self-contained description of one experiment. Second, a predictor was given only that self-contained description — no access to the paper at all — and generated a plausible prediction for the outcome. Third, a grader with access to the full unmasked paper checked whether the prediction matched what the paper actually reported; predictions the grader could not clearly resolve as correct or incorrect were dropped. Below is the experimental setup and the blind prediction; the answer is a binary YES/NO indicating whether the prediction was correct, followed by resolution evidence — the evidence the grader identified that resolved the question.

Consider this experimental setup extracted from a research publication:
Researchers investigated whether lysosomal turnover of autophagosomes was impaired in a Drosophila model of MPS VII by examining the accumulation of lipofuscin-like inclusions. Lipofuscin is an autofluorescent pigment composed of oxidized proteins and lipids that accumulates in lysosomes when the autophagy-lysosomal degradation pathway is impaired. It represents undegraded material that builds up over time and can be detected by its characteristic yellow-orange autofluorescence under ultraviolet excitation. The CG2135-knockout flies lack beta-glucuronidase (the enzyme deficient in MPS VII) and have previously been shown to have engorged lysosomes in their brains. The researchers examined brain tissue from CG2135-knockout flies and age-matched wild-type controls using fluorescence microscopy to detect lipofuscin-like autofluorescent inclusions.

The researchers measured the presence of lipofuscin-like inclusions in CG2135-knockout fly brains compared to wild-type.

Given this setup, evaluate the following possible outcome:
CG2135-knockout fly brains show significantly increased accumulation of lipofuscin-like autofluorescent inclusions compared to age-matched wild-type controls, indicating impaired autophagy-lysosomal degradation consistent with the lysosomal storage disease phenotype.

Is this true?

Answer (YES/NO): YES